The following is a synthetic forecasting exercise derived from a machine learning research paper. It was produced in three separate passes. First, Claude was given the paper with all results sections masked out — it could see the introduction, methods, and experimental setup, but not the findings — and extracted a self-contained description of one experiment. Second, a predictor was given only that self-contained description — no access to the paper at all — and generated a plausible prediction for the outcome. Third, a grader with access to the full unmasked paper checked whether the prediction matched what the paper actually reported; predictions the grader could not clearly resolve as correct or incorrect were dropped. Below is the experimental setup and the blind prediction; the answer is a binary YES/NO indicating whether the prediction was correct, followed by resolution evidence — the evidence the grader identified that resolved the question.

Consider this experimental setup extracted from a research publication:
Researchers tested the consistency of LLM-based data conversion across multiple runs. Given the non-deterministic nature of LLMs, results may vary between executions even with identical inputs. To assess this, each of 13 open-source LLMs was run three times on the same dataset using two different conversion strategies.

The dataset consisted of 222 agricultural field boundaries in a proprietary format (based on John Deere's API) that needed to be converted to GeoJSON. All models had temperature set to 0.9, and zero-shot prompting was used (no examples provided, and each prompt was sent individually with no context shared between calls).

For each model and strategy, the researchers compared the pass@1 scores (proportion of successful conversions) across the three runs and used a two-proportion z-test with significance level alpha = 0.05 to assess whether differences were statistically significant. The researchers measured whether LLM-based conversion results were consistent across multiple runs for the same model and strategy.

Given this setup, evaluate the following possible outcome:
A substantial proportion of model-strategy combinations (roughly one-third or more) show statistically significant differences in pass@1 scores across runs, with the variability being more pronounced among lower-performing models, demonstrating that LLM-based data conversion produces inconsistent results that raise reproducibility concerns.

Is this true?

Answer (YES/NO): NO